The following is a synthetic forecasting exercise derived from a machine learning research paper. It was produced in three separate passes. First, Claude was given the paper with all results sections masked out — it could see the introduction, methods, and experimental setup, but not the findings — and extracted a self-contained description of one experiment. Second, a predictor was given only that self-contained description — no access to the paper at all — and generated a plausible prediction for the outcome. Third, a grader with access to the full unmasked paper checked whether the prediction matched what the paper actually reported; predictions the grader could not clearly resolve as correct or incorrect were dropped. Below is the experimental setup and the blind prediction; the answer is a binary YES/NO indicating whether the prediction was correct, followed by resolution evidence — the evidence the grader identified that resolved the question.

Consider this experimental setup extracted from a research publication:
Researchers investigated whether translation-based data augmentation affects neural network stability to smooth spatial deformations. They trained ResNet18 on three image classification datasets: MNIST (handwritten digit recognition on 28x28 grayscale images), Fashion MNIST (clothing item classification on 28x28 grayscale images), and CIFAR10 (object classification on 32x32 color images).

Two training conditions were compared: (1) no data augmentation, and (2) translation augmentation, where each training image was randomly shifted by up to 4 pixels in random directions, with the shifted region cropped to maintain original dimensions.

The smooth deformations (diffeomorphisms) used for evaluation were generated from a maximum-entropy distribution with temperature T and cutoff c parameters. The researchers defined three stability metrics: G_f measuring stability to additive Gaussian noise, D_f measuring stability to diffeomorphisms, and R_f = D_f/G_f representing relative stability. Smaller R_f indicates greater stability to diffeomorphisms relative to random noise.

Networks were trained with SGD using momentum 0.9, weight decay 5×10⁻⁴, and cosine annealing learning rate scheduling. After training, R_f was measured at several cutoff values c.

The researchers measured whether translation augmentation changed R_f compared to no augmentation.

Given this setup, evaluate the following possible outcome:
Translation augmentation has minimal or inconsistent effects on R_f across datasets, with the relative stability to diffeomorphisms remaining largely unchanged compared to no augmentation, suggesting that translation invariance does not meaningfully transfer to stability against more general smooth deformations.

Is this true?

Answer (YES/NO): YES